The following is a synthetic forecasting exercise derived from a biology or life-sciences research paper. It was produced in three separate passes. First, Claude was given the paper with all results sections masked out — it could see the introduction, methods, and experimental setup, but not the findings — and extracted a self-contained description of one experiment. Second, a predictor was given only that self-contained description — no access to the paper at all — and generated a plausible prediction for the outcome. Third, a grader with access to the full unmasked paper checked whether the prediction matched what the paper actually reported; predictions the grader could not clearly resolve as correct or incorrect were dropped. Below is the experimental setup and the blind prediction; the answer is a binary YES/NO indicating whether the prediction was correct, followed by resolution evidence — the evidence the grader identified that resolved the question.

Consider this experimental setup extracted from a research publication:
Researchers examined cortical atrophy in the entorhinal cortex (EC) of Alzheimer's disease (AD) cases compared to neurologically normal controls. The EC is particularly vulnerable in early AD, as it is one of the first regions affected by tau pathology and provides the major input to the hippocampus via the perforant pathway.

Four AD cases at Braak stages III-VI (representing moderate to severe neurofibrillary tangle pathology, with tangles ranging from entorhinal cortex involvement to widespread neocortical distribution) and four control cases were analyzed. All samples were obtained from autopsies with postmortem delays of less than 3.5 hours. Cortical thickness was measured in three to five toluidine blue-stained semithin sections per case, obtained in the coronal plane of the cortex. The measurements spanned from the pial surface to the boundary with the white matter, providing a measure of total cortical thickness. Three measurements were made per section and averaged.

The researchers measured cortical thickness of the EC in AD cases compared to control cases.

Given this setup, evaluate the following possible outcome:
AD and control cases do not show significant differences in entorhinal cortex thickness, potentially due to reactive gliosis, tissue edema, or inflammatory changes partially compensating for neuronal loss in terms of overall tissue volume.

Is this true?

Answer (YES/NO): YES